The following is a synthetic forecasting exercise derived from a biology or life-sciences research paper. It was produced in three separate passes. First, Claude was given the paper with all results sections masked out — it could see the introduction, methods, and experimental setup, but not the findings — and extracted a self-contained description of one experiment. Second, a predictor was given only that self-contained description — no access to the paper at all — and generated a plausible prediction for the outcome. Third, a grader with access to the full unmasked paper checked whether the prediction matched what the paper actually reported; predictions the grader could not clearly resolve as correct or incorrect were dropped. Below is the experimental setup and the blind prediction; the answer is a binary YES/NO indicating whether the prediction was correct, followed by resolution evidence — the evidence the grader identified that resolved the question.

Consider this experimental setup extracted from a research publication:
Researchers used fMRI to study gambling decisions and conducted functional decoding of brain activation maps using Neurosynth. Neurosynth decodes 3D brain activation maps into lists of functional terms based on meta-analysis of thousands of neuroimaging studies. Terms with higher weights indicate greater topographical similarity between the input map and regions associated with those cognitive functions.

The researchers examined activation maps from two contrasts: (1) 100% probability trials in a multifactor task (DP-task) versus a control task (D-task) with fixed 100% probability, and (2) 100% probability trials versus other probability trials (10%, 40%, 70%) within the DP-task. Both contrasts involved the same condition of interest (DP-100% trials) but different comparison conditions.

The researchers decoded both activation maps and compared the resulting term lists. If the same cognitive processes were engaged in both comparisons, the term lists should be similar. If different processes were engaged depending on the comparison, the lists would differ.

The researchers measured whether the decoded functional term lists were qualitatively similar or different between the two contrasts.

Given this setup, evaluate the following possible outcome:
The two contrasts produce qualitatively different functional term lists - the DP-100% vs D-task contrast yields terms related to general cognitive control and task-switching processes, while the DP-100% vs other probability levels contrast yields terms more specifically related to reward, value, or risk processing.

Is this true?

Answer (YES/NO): NO